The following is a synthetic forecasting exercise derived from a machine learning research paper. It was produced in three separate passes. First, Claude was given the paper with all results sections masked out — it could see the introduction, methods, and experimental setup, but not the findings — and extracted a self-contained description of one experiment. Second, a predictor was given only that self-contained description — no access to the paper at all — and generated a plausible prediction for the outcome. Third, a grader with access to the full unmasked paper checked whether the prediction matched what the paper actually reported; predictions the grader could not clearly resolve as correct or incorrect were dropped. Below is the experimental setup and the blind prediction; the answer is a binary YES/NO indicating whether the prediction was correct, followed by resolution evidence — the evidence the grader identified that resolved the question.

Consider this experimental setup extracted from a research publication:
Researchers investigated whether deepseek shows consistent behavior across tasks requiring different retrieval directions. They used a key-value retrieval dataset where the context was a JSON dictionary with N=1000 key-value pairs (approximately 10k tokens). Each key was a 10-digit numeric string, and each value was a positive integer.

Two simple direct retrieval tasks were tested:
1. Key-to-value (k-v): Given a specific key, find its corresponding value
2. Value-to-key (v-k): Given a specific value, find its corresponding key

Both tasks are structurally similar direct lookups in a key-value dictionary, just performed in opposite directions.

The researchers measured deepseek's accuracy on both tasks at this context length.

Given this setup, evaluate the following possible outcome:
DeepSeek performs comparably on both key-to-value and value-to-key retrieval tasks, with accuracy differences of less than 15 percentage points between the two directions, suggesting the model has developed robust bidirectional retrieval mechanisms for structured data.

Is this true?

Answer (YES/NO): NO